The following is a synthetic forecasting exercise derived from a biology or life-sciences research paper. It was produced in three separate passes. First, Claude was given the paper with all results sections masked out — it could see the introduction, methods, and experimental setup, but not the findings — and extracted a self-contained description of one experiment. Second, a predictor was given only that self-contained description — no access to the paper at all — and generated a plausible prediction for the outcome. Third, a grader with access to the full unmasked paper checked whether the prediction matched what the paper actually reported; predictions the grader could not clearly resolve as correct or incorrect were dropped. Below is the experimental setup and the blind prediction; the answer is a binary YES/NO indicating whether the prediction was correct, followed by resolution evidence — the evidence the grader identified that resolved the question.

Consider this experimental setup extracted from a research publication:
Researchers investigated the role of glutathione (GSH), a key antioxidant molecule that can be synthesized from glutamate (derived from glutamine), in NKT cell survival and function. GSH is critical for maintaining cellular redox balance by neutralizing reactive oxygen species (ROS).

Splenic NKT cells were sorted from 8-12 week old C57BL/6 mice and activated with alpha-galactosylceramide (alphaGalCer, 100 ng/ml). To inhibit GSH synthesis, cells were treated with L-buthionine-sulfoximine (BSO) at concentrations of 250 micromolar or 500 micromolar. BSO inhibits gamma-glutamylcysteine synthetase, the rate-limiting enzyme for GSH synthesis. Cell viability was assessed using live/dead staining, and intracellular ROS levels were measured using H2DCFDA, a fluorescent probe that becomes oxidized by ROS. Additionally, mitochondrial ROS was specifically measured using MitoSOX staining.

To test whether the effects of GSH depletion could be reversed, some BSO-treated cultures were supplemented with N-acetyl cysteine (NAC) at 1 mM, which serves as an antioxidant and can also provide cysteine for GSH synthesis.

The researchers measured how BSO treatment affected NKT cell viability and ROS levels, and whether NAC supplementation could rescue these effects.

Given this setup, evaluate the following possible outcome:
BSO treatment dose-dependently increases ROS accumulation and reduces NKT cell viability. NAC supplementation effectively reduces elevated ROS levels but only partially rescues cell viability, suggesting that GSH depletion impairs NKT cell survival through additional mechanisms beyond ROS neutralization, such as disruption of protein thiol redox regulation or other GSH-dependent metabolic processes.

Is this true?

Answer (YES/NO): NO